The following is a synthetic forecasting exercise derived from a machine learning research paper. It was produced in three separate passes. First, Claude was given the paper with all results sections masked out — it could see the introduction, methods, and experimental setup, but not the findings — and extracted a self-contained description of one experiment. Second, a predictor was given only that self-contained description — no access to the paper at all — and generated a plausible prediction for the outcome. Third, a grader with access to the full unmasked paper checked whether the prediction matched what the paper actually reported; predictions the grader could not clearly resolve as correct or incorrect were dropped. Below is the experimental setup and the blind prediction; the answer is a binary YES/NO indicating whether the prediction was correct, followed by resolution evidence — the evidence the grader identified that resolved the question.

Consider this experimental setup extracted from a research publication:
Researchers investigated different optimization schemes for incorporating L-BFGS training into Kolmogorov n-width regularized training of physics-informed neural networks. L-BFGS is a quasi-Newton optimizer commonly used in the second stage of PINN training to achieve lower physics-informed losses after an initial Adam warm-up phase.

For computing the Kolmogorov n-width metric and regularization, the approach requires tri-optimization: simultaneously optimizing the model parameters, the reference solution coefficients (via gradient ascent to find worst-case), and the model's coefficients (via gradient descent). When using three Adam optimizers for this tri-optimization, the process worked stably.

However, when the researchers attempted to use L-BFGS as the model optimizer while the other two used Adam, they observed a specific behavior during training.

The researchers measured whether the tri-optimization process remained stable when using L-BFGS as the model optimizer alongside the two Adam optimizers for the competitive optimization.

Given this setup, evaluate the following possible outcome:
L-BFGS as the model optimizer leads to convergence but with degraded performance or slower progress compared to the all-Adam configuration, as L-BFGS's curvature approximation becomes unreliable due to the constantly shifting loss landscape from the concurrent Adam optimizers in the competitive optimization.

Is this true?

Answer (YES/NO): NO